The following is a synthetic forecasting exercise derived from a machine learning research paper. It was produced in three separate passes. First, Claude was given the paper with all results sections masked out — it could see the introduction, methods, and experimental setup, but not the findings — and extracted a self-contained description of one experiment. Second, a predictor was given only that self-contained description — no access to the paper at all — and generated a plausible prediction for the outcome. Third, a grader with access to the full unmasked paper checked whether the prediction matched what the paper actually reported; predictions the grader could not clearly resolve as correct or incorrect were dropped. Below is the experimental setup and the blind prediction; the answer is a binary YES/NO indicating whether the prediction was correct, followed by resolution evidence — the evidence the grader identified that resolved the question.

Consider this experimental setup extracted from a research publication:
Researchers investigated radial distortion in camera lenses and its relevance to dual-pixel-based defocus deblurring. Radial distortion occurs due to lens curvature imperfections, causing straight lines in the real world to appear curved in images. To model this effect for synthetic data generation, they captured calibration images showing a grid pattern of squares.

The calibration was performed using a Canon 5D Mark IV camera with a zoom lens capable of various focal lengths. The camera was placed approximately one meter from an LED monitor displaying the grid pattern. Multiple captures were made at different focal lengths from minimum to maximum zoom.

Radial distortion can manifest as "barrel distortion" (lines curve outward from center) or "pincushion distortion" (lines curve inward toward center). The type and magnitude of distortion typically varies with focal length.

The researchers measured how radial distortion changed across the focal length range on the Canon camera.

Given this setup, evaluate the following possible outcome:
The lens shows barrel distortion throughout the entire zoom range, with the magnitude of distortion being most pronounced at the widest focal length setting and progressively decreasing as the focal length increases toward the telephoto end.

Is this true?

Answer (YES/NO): NO